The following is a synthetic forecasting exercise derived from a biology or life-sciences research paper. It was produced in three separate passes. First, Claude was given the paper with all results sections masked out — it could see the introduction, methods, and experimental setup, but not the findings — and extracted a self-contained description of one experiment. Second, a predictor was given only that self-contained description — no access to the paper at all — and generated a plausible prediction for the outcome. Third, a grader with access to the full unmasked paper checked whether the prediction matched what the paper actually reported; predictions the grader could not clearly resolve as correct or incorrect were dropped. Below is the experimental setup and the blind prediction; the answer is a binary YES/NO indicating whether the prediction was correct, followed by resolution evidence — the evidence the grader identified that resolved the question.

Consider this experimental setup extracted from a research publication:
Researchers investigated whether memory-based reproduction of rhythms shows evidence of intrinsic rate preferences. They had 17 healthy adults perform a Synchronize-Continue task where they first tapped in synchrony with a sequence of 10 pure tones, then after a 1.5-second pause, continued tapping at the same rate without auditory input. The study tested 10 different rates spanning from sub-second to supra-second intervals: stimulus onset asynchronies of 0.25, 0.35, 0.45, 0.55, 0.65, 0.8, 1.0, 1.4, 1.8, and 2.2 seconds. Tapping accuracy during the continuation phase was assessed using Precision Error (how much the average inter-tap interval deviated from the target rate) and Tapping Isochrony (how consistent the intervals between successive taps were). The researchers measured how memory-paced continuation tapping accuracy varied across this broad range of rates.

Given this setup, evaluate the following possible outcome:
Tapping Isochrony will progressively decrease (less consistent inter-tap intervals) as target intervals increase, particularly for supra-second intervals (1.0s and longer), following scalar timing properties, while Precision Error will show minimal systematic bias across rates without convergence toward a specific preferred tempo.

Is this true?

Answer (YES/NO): NO